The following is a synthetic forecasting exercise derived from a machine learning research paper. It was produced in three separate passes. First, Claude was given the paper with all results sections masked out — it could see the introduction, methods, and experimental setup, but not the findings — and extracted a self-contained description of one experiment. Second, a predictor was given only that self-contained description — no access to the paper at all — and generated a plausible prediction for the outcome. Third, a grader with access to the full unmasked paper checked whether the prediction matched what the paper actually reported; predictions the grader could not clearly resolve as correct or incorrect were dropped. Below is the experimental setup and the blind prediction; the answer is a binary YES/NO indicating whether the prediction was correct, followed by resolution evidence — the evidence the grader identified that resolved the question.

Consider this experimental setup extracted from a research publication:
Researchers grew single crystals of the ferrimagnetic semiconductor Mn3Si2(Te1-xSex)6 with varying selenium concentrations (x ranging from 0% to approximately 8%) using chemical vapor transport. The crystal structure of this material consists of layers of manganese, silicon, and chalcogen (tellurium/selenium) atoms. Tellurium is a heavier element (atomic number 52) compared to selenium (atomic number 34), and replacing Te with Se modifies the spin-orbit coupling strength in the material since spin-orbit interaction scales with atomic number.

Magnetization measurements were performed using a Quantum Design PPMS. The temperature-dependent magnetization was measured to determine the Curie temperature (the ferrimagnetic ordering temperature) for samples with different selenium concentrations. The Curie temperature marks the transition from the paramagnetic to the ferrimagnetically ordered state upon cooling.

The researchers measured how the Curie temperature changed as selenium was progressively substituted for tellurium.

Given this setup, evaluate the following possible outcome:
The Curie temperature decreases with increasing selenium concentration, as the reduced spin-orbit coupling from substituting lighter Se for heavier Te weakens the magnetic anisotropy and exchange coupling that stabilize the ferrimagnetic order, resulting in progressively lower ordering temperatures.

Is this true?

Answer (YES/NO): YES